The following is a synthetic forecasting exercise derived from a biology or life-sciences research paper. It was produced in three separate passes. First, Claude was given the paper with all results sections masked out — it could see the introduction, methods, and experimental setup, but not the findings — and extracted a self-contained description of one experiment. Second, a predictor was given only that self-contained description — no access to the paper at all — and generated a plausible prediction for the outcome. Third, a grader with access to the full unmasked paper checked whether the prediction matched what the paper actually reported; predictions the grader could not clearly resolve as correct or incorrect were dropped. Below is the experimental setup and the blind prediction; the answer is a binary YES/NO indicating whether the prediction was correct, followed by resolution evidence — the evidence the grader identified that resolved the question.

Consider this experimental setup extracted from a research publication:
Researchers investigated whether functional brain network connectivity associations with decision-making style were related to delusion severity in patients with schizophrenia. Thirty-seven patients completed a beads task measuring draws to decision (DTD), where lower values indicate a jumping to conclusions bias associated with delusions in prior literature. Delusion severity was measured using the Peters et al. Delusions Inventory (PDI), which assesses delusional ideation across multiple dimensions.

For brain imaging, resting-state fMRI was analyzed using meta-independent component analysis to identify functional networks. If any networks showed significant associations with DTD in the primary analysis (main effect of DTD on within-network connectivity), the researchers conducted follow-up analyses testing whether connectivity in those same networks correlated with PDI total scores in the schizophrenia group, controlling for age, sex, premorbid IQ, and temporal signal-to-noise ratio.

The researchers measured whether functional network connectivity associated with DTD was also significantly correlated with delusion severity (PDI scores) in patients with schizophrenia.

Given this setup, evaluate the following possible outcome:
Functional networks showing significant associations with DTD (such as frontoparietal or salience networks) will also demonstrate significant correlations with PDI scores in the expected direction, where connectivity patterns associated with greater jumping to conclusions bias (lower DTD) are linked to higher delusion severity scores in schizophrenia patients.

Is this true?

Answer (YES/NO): NO